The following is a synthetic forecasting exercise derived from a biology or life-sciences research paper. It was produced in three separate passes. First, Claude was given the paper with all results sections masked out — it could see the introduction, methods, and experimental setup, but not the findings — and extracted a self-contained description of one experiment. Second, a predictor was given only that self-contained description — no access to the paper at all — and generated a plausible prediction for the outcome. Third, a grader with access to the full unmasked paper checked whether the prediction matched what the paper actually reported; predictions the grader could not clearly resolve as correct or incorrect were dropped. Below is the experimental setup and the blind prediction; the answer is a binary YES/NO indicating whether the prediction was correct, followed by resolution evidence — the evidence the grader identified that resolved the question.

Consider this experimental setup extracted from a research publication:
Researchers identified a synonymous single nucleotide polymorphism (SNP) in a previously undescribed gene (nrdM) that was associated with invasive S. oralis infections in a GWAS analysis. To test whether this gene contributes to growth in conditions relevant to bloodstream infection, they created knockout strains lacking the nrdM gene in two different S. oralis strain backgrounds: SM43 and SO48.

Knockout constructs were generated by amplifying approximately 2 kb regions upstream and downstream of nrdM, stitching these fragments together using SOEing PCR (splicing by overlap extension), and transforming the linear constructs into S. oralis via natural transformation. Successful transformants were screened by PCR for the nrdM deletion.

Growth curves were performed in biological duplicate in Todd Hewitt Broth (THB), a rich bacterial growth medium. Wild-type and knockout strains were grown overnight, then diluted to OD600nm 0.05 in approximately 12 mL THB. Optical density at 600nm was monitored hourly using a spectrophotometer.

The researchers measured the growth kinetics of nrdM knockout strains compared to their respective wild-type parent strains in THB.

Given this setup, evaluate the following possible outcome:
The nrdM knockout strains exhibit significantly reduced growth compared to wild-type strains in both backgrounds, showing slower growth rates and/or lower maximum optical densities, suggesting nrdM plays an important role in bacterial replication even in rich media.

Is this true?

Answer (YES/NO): NO